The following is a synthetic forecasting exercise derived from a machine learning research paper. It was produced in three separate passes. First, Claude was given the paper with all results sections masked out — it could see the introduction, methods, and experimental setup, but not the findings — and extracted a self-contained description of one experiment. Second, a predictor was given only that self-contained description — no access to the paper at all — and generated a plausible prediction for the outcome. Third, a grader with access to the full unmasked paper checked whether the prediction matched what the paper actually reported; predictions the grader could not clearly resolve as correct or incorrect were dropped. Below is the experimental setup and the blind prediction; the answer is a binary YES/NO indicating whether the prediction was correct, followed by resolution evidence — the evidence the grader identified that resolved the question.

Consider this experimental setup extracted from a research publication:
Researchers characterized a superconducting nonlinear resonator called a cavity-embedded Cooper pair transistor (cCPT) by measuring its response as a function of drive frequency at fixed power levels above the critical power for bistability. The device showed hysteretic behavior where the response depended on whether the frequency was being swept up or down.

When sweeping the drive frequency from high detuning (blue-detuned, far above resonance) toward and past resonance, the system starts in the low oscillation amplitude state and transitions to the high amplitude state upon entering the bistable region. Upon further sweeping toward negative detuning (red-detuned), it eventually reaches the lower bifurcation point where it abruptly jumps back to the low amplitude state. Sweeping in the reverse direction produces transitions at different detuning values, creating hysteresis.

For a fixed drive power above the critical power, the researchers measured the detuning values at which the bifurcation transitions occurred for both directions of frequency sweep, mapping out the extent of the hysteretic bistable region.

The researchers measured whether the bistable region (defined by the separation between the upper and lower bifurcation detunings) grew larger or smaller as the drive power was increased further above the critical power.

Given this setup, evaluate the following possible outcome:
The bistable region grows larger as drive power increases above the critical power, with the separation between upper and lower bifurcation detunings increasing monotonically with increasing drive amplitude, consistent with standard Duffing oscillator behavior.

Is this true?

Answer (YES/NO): YES